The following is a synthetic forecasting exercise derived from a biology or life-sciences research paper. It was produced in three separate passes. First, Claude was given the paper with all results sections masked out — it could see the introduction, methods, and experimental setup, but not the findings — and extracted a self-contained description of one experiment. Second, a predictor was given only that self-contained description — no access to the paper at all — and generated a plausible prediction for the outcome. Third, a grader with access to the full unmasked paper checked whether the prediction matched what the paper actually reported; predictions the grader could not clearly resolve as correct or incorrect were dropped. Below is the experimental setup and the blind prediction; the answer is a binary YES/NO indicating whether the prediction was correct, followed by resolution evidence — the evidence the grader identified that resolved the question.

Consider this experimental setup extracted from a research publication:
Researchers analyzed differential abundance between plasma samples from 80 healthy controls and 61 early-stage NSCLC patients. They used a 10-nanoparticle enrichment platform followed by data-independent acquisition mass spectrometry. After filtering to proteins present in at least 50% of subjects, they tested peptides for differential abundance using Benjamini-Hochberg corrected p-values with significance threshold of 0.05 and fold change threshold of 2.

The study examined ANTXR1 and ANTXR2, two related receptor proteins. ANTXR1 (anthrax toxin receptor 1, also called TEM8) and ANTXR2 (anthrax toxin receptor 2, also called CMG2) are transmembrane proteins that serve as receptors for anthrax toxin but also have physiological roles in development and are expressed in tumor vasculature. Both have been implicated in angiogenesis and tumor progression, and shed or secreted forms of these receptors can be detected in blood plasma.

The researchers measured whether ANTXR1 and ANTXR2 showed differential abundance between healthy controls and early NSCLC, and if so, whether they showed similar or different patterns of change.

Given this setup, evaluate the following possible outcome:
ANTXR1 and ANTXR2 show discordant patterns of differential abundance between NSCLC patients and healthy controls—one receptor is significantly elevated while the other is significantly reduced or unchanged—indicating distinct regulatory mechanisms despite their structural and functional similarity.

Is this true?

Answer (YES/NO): NO